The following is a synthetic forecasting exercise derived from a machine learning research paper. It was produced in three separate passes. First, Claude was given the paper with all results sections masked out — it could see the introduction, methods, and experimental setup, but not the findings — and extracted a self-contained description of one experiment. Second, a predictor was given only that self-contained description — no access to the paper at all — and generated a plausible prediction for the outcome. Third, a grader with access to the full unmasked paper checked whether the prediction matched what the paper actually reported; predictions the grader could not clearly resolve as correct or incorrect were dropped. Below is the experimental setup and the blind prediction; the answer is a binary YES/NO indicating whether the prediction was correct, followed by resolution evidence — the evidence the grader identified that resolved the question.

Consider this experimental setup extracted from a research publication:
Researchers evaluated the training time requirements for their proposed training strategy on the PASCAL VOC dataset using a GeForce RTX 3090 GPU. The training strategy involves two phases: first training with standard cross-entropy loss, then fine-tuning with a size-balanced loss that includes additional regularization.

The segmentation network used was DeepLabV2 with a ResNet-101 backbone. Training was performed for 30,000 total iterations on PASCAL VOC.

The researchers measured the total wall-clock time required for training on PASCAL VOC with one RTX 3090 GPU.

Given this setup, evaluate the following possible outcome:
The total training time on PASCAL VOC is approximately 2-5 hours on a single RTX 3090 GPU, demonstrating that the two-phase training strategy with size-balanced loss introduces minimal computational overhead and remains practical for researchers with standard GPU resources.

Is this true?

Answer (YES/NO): NO